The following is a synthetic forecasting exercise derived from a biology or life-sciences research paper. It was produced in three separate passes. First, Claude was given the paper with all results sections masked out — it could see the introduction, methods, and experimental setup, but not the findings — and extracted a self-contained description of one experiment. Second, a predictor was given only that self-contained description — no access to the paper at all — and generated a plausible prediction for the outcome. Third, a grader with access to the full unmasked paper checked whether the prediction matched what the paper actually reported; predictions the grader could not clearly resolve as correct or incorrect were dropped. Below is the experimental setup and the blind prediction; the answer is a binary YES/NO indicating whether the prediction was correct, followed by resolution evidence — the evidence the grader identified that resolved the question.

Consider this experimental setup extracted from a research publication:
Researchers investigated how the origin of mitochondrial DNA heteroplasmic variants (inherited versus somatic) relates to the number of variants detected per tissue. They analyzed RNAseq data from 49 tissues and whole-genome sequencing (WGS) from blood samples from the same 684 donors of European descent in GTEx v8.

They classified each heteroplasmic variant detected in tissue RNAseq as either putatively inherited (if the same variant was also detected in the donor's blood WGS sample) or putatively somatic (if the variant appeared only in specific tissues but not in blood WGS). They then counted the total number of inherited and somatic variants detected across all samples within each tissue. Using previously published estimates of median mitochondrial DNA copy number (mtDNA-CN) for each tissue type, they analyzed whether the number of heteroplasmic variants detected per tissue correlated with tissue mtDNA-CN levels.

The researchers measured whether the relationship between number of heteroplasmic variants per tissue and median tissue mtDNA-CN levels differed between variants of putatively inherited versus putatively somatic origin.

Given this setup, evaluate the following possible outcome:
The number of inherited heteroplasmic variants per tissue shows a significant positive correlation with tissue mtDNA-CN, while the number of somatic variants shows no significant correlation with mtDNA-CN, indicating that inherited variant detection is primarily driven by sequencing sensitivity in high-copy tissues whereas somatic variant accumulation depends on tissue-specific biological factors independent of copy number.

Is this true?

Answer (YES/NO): NO